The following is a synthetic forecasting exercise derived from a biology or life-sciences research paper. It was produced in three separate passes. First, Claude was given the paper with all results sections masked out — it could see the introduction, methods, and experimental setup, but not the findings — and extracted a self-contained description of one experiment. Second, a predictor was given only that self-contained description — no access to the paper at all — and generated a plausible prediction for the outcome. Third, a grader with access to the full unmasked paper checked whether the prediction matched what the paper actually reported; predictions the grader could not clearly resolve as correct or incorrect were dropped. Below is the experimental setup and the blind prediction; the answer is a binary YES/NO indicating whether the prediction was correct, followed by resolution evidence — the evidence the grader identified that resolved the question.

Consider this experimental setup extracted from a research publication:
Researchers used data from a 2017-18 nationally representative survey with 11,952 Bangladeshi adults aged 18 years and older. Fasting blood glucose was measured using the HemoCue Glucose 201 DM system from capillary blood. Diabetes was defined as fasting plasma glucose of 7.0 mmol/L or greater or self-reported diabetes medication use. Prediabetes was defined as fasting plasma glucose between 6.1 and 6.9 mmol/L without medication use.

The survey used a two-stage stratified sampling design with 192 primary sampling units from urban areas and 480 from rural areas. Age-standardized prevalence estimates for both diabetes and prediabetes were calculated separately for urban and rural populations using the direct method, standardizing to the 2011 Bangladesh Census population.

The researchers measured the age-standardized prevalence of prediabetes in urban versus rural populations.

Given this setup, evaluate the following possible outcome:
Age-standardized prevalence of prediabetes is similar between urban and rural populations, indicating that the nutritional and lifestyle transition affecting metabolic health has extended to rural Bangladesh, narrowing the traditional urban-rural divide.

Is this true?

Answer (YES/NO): NO